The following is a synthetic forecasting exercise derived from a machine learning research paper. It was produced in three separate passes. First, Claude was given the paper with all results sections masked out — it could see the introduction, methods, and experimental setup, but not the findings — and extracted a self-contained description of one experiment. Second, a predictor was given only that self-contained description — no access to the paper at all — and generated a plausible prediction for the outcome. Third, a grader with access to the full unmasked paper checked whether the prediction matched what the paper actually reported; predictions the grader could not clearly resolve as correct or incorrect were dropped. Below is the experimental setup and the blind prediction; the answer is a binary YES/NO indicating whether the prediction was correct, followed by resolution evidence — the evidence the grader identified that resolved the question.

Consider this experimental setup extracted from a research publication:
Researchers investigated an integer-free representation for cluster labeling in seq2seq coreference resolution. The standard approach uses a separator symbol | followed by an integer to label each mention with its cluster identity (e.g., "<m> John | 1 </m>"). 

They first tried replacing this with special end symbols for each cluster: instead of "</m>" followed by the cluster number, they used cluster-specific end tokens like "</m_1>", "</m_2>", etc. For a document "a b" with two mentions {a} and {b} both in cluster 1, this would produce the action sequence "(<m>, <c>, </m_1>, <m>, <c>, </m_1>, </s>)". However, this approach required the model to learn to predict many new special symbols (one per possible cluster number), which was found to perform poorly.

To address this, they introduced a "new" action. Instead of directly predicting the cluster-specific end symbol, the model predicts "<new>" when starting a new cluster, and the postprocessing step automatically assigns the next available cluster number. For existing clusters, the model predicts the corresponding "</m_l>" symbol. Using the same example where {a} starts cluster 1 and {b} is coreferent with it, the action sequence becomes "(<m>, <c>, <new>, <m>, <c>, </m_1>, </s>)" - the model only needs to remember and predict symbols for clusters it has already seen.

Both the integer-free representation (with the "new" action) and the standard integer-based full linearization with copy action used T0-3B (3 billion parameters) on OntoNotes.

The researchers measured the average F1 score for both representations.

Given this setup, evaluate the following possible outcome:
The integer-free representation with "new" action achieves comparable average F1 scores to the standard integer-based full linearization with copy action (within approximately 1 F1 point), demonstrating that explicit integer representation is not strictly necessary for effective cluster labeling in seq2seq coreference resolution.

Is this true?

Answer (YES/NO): YES